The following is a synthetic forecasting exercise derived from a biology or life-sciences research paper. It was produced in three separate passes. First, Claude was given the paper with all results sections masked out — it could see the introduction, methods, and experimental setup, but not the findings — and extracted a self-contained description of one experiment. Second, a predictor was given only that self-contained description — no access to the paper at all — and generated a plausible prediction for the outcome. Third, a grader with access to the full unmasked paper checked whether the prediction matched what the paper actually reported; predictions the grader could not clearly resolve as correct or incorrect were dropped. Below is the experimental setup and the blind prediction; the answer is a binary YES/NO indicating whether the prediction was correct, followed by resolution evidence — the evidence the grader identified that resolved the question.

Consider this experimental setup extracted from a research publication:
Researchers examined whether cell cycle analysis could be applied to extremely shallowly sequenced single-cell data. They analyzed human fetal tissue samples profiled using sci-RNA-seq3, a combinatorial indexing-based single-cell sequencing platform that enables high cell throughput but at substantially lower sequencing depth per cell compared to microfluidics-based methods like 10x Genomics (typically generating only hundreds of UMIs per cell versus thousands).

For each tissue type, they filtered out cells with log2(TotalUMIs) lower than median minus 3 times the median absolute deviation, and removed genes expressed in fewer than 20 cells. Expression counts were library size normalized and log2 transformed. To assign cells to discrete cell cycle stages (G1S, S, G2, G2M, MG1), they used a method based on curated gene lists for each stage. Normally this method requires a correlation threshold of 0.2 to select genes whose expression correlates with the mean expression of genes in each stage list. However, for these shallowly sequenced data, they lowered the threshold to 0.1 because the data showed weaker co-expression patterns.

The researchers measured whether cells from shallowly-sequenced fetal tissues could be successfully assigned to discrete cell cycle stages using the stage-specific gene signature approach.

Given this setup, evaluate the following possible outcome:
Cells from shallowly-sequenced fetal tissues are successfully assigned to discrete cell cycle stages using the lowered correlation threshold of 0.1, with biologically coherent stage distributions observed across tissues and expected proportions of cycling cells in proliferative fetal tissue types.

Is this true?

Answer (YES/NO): NO